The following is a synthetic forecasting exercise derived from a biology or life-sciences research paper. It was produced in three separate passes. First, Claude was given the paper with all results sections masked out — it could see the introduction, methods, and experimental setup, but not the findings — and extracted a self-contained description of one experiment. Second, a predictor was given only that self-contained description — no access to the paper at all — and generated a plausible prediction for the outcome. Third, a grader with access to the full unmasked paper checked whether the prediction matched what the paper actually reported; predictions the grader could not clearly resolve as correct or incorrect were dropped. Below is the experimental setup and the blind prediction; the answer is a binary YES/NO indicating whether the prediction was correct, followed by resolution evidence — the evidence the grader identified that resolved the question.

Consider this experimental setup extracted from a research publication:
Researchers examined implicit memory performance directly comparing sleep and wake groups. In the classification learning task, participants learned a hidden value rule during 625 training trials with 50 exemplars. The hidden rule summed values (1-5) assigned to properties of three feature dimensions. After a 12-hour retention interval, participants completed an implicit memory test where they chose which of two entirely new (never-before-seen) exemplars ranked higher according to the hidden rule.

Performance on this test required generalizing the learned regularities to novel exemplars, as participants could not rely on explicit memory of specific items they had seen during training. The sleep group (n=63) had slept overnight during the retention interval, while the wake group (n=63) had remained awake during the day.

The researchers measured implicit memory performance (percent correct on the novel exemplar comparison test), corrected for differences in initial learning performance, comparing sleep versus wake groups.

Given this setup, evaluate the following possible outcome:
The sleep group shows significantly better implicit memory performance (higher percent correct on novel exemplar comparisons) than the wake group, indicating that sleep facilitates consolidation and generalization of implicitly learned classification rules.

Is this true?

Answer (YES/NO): YES